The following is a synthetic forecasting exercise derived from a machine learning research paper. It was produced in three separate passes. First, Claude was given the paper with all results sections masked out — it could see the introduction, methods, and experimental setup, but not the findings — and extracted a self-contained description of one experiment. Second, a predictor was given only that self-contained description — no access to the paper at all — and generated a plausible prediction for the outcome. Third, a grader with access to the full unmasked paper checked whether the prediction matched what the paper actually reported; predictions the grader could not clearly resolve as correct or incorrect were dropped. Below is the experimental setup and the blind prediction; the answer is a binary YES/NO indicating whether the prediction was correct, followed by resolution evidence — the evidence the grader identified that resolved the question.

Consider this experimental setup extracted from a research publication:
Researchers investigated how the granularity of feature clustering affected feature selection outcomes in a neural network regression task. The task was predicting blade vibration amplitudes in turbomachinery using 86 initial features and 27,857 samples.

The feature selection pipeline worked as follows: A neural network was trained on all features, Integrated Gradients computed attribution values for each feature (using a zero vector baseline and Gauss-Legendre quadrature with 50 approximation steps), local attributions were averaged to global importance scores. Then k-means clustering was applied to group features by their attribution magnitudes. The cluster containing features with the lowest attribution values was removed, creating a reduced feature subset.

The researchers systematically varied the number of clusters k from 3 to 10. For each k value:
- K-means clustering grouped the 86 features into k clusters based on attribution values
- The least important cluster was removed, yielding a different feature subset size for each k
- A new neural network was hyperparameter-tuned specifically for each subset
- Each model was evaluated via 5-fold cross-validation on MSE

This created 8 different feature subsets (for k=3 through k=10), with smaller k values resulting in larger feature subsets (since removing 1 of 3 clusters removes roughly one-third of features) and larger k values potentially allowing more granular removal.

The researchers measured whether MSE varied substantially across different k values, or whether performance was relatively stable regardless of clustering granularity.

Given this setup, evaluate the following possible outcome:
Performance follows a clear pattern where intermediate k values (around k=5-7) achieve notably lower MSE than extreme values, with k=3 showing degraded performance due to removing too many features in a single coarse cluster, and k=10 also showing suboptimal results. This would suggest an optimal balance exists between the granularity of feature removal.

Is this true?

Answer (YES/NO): NO